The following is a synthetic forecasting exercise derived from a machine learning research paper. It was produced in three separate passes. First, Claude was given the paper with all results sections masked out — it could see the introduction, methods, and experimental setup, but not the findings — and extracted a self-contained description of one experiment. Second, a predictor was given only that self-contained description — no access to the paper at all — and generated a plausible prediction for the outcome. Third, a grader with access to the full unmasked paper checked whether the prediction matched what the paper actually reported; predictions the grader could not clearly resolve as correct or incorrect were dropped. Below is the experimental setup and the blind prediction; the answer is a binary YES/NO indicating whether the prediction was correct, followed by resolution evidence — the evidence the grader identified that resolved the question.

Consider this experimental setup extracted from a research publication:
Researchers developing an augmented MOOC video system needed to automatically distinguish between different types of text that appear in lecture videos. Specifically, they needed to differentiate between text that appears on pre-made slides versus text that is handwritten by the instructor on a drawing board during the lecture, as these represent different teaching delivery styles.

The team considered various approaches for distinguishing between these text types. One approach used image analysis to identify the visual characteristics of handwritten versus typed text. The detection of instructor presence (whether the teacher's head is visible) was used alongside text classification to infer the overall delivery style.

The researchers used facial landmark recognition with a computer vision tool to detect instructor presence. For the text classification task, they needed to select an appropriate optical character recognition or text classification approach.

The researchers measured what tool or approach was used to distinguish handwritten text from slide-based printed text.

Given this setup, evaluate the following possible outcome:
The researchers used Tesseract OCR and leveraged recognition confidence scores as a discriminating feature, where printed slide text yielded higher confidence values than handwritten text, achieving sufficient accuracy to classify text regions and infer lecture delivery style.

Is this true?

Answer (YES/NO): NO